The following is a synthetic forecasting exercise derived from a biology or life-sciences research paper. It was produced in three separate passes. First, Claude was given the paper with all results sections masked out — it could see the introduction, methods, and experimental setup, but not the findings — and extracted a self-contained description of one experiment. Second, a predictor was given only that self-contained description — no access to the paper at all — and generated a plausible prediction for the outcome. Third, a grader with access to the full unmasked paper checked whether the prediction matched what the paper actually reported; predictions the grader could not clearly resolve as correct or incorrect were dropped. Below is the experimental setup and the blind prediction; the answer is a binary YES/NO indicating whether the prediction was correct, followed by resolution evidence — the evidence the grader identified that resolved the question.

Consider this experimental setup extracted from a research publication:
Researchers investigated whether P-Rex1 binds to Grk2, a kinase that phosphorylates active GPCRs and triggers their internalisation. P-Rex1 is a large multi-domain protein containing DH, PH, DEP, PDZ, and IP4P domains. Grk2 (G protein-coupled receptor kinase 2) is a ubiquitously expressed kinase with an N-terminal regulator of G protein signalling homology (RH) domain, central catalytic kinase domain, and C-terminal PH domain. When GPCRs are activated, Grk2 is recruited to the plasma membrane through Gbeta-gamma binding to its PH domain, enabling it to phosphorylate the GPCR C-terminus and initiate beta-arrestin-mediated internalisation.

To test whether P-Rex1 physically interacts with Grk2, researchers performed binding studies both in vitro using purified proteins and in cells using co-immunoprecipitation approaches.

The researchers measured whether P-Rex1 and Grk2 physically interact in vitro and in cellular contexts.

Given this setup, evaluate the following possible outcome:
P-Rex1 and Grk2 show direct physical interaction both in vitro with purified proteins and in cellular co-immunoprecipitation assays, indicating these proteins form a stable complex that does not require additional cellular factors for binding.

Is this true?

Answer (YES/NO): YES